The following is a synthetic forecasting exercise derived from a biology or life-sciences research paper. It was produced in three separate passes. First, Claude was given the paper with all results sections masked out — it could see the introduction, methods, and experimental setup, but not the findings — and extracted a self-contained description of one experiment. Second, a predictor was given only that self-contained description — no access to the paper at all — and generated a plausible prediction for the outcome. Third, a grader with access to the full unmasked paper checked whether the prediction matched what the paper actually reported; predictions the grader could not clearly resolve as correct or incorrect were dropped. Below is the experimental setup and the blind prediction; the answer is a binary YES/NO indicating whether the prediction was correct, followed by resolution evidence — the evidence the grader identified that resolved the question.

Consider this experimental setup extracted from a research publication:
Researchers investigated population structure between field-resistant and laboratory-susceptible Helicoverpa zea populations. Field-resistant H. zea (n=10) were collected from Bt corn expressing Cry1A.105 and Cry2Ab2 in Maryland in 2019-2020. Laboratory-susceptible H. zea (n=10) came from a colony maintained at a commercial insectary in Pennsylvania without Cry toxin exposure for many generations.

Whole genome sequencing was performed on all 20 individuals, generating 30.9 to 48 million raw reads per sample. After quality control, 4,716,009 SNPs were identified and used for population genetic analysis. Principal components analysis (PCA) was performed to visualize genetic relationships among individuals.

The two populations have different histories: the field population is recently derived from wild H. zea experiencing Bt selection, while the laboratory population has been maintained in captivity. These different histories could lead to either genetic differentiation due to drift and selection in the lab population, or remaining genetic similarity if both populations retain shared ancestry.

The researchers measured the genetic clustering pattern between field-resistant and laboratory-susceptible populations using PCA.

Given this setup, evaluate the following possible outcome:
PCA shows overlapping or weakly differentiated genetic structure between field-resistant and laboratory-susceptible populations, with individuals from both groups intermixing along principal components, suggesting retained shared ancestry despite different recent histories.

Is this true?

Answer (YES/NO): NO